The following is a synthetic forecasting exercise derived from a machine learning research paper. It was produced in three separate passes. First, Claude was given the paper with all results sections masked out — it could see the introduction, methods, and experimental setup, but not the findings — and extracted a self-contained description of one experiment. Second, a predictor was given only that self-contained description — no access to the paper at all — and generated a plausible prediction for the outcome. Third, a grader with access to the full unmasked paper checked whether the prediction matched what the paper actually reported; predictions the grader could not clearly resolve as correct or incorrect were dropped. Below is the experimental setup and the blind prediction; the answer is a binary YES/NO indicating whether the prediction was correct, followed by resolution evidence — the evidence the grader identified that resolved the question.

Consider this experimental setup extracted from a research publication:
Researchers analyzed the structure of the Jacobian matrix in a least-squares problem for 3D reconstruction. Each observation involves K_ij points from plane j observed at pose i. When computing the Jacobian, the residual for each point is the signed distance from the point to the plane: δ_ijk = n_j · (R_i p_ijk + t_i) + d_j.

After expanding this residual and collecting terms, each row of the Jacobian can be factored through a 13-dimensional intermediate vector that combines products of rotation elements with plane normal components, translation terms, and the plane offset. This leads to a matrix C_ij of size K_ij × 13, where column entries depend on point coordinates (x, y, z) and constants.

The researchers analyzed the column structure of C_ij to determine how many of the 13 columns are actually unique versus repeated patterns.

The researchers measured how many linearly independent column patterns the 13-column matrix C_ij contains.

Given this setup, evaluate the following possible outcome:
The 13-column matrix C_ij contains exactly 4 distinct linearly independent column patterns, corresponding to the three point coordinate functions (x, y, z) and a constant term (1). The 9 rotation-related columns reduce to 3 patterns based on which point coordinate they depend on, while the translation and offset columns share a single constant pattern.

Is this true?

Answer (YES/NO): YES